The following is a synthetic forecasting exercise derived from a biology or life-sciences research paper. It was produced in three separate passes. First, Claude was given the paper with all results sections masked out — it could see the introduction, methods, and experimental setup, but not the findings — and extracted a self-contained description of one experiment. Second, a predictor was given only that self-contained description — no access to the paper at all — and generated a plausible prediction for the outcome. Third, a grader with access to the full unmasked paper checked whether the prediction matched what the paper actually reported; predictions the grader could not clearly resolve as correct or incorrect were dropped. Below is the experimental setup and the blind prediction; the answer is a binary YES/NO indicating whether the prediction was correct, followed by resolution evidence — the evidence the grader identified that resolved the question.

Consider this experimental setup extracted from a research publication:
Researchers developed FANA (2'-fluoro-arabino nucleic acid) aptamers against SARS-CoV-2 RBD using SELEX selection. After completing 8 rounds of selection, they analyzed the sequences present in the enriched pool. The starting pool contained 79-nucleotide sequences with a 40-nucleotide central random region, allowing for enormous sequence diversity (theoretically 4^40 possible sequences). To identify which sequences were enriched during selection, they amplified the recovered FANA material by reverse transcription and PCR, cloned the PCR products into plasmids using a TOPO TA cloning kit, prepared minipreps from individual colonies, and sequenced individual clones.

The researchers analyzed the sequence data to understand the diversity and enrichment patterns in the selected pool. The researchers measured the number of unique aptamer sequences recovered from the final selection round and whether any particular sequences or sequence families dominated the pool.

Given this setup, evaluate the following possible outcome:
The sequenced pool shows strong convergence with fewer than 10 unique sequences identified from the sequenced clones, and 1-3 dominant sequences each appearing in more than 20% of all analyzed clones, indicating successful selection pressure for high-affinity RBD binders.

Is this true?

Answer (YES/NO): NO